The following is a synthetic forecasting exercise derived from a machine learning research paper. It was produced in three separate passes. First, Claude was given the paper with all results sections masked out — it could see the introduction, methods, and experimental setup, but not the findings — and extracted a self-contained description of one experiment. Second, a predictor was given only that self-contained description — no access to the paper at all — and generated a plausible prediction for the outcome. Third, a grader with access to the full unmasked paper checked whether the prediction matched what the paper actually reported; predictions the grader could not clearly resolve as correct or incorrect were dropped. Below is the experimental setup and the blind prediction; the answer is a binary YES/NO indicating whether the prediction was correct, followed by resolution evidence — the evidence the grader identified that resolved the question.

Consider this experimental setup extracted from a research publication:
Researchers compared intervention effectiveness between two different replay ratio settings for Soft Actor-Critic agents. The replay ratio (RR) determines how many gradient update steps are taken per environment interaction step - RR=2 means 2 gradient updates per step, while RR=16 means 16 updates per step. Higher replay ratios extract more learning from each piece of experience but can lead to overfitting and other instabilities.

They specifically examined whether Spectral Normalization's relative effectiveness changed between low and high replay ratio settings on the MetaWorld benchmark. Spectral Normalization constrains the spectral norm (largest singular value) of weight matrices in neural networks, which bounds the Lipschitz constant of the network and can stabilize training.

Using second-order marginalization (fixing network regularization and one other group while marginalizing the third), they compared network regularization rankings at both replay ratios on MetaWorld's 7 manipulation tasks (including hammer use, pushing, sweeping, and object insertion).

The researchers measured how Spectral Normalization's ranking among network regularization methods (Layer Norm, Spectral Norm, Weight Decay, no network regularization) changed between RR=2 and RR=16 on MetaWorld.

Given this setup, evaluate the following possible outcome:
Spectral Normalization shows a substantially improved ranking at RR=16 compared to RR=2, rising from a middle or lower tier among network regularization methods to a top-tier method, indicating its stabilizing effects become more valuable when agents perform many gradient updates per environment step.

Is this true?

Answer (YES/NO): YES